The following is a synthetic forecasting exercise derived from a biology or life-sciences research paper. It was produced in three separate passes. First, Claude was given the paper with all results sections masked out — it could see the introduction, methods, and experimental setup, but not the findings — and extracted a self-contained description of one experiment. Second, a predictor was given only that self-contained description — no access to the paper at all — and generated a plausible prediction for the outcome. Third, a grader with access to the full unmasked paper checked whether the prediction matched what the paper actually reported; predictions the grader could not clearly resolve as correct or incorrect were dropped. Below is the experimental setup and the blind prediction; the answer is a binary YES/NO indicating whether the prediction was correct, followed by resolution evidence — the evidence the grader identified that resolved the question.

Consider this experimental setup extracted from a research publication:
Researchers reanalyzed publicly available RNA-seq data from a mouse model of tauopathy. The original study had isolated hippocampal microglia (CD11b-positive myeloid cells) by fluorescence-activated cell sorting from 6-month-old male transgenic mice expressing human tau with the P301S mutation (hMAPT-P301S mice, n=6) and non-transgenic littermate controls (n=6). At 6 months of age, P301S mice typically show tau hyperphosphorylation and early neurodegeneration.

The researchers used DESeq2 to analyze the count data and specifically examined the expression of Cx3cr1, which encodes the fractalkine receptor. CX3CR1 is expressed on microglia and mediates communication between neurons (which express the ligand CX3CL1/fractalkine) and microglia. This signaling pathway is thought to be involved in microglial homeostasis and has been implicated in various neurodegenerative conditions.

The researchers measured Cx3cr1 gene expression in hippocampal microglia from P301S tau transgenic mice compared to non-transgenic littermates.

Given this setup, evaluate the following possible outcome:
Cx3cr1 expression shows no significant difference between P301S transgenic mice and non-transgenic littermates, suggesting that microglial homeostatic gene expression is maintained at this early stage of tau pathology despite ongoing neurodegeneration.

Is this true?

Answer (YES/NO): NO